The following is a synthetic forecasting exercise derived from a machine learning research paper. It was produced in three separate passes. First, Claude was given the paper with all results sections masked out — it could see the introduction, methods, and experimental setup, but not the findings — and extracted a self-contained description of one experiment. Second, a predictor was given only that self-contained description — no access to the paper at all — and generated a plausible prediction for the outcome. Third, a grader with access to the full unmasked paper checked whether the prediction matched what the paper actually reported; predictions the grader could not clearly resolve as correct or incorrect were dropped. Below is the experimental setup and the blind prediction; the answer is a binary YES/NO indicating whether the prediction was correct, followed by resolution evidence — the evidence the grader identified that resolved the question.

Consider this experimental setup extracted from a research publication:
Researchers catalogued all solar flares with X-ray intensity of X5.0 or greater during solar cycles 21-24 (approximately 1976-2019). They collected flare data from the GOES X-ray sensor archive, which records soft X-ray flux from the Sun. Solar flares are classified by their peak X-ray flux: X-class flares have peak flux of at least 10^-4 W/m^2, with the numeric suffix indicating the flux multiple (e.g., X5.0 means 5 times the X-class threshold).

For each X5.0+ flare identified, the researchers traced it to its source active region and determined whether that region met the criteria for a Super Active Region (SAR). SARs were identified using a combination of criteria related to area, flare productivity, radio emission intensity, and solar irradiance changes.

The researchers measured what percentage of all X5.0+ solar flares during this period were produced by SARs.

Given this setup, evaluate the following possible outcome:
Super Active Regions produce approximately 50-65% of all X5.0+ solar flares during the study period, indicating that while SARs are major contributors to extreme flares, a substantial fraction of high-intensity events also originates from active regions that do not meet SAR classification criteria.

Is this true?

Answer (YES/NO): NO